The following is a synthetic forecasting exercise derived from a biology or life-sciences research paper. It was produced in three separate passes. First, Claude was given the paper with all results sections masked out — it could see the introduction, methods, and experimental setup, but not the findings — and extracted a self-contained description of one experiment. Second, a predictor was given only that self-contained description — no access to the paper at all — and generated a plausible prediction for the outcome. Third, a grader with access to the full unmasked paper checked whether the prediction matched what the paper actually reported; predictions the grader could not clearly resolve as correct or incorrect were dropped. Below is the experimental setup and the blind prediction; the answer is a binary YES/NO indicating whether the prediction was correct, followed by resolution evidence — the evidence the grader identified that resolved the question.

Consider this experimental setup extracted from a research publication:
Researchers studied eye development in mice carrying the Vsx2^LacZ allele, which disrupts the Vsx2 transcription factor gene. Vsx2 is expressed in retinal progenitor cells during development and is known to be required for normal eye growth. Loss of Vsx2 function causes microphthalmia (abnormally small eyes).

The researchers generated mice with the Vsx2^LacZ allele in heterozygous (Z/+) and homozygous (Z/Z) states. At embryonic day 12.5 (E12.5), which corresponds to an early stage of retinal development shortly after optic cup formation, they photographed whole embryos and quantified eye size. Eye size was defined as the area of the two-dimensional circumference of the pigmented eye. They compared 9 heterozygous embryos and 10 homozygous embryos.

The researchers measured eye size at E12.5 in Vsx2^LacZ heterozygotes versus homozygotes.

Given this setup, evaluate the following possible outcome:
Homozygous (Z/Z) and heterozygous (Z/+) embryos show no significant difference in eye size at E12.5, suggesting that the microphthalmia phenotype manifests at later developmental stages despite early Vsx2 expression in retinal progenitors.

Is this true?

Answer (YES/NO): NO